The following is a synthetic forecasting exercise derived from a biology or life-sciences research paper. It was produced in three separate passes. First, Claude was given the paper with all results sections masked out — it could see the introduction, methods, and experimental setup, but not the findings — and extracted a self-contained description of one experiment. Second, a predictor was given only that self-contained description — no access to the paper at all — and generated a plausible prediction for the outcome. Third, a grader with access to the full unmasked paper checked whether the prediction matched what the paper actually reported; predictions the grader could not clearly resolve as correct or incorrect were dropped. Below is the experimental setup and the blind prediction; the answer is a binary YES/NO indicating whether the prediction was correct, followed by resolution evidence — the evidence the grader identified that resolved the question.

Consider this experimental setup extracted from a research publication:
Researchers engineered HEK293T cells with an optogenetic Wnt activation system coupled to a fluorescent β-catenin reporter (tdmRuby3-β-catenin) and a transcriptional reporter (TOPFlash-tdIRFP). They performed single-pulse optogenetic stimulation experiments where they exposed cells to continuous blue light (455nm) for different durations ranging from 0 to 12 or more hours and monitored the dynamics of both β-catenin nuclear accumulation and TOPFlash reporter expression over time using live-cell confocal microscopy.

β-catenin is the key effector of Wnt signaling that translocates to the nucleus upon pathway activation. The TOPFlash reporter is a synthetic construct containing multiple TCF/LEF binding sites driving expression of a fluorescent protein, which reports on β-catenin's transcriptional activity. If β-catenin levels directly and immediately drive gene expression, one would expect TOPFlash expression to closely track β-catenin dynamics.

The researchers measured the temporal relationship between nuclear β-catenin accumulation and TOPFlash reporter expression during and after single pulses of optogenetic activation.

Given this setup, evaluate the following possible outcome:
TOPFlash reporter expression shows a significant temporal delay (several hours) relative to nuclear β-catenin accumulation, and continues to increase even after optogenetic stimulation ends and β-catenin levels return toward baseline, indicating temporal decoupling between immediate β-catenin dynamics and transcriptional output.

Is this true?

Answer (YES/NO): YES